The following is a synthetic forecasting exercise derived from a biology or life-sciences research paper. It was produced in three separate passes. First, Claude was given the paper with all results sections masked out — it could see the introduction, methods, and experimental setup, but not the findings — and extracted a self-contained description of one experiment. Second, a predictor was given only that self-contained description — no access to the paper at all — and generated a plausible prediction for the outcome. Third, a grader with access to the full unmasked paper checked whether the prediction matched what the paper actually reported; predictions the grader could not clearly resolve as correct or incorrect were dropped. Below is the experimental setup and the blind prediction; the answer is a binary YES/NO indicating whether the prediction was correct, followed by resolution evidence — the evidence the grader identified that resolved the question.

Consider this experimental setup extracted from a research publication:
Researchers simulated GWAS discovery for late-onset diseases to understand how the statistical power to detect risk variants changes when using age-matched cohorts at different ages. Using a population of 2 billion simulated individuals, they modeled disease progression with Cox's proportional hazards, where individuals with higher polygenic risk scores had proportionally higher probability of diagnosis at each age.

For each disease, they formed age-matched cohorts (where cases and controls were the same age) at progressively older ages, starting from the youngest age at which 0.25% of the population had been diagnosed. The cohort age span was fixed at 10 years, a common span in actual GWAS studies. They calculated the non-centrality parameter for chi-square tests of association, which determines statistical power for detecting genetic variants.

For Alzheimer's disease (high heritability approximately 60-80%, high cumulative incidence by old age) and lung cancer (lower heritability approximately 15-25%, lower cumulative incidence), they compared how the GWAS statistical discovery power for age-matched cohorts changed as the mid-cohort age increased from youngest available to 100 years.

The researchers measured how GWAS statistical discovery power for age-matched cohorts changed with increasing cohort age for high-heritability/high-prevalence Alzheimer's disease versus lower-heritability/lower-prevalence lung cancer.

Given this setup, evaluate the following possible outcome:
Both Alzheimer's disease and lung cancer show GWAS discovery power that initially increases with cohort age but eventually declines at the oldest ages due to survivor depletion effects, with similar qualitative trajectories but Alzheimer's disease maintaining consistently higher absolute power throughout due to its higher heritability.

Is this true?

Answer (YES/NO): NO